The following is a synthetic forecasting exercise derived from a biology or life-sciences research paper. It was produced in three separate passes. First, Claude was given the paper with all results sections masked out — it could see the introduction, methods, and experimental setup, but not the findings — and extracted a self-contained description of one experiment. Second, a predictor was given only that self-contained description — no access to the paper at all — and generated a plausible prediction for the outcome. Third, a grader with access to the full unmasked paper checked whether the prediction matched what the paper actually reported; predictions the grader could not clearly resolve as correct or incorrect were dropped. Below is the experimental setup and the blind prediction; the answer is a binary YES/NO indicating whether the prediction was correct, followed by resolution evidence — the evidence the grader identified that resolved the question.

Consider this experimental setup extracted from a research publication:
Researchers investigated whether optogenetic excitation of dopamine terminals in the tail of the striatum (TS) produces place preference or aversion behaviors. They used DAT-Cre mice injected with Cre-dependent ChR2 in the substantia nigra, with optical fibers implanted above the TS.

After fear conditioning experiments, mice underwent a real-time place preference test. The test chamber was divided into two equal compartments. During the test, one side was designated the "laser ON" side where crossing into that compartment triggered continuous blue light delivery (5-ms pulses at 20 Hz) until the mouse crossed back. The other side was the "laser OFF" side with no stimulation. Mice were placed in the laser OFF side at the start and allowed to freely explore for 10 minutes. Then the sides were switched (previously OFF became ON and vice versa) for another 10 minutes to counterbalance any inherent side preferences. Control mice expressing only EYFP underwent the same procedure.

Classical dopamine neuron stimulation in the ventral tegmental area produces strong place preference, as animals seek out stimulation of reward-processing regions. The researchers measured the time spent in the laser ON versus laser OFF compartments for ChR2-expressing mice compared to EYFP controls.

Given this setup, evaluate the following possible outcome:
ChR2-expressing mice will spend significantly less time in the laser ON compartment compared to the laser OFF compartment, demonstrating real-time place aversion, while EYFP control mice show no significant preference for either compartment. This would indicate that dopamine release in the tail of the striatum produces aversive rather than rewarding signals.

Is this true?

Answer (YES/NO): NO